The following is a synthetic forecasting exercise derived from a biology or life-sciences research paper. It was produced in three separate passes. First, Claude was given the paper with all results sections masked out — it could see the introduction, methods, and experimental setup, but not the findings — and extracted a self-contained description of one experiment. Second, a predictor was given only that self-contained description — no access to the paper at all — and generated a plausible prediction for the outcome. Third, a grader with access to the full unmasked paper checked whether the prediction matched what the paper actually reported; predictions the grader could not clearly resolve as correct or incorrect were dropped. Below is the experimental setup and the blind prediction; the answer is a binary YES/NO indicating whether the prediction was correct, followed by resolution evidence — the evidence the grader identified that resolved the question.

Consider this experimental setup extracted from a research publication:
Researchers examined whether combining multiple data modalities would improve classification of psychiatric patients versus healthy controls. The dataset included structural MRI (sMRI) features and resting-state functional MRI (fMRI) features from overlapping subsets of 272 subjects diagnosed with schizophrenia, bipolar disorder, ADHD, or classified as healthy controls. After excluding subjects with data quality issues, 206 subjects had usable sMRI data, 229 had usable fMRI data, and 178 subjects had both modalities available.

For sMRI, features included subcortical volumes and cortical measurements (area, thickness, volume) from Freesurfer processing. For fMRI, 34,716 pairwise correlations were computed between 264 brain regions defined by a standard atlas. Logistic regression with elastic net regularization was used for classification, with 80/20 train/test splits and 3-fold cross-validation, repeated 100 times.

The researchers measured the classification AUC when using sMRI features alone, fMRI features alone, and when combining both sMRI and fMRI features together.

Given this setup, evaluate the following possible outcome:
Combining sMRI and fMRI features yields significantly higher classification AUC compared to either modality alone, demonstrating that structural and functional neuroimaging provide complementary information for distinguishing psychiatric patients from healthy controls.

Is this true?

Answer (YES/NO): NO